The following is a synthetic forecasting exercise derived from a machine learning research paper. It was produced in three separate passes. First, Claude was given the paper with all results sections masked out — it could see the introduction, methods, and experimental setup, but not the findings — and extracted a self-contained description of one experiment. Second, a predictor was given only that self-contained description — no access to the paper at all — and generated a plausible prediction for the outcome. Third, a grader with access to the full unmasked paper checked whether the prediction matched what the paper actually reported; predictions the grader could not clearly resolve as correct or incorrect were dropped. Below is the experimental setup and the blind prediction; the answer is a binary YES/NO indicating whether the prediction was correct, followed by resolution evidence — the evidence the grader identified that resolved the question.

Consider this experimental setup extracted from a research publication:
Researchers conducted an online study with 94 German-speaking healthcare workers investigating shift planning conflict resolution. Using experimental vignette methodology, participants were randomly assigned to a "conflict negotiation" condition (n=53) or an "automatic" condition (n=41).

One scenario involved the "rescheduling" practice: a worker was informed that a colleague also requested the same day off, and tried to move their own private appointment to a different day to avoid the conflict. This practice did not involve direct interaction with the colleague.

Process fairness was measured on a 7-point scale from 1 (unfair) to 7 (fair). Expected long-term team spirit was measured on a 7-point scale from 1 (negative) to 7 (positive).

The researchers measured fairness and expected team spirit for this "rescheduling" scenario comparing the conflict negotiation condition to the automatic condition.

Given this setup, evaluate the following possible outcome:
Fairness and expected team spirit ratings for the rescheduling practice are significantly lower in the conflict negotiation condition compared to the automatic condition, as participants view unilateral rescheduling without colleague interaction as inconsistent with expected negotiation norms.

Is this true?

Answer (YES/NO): NO